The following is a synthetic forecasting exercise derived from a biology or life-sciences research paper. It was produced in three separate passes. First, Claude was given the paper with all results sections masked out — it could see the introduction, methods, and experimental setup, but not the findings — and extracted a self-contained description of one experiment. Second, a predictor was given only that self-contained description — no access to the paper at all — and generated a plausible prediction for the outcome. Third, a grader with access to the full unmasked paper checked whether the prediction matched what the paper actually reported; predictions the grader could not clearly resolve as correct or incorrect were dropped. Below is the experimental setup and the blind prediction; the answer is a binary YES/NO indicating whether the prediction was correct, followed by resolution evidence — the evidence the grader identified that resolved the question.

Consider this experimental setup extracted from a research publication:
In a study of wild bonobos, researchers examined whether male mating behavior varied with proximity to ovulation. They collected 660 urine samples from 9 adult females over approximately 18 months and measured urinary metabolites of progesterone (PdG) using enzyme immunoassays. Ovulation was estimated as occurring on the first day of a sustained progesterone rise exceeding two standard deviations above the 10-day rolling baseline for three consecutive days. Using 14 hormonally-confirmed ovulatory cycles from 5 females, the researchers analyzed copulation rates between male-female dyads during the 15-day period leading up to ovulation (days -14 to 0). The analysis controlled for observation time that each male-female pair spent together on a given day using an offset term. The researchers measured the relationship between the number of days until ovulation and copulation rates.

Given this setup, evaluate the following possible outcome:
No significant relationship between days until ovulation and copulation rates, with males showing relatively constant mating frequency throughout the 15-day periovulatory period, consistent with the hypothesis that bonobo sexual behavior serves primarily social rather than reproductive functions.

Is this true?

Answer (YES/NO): NO